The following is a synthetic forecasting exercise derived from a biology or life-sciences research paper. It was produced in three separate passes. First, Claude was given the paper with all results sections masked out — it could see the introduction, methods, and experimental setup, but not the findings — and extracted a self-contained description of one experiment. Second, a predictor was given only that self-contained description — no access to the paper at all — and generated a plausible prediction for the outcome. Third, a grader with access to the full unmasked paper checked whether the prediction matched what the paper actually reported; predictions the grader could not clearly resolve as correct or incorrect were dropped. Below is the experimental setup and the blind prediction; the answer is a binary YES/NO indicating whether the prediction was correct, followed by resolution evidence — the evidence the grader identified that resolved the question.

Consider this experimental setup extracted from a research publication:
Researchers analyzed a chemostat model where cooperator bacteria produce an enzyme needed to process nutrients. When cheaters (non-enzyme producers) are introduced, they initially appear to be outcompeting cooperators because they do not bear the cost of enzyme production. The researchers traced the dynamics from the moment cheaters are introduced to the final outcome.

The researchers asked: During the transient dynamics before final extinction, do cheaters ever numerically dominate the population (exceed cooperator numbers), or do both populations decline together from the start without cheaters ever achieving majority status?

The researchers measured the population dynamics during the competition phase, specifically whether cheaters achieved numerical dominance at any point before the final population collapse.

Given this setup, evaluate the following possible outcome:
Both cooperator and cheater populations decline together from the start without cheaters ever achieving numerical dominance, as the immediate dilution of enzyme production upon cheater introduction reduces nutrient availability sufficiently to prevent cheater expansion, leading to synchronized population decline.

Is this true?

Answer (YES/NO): NO